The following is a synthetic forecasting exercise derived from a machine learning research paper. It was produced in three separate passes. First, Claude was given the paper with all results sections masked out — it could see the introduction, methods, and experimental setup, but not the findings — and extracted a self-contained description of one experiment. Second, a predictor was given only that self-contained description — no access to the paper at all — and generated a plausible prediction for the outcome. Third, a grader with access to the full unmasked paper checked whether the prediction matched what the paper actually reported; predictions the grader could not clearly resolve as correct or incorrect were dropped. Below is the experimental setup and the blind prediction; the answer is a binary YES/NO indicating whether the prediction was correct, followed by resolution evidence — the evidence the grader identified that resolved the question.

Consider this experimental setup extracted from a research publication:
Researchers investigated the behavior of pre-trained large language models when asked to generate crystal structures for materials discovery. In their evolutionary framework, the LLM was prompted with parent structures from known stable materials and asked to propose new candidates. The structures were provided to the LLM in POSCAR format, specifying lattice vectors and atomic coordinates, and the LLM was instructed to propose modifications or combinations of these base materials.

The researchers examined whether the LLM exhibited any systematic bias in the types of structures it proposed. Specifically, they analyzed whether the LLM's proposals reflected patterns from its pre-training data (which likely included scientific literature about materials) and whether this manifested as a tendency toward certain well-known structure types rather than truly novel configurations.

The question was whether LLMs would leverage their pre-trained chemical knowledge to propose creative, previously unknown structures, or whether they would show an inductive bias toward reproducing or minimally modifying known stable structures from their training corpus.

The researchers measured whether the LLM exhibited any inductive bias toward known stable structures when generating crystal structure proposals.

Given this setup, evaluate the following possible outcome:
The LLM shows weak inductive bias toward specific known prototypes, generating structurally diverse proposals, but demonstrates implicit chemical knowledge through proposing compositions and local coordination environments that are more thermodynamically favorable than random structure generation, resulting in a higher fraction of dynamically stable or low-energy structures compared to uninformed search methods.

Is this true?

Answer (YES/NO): NO